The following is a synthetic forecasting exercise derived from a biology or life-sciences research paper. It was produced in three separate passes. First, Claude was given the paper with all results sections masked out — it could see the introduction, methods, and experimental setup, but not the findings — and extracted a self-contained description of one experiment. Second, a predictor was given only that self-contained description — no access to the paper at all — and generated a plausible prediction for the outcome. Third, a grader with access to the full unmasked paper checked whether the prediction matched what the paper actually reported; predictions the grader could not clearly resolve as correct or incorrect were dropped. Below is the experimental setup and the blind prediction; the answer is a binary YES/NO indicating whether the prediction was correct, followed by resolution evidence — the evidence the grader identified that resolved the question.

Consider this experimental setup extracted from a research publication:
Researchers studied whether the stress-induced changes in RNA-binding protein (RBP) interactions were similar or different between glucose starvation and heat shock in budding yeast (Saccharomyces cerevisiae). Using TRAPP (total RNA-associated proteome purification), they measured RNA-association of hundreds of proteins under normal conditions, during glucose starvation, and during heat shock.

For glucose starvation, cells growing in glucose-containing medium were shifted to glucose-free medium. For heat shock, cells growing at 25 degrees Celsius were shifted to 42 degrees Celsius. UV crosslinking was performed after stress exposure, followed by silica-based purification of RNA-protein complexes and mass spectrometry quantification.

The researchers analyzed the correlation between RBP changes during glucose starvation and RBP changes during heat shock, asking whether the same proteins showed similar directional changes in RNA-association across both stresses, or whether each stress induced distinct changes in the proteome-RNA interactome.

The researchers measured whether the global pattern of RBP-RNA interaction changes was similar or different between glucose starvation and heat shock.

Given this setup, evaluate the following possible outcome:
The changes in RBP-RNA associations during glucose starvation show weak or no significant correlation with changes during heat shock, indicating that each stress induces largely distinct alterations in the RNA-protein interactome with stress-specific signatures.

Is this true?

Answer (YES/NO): NO